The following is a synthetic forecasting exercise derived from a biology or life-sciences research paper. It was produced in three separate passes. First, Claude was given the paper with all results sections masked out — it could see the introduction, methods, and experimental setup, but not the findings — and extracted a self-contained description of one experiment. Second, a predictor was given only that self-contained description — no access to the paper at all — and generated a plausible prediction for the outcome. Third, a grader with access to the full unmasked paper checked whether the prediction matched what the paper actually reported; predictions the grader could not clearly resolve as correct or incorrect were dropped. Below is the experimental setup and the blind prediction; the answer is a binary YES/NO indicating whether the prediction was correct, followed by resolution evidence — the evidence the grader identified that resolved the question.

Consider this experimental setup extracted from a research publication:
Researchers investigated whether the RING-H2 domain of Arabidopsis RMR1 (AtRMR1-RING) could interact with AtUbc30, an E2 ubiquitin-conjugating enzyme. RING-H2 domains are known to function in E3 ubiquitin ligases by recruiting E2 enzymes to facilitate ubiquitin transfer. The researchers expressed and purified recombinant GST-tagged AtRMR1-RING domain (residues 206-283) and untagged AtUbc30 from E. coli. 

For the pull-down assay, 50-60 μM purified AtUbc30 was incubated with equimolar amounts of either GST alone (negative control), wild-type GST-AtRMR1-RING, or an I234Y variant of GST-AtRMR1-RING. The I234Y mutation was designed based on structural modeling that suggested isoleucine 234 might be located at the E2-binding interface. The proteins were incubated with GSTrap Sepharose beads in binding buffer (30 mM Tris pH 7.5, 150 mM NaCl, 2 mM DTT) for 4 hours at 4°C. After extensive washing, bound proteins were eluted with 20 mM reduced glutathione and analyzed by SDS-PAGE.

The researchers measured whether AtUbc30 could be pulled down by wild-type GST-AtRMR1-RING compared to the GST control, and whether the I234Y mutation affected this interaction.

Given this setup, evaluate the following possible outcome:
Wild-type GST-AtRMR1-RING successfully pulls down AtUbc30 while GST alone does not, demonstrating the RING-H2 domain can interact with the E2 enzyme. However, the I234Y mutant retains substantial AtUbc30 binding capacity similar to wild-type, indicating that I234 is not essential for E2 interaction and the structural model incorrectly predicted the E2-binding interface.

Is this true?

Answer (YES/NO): NO